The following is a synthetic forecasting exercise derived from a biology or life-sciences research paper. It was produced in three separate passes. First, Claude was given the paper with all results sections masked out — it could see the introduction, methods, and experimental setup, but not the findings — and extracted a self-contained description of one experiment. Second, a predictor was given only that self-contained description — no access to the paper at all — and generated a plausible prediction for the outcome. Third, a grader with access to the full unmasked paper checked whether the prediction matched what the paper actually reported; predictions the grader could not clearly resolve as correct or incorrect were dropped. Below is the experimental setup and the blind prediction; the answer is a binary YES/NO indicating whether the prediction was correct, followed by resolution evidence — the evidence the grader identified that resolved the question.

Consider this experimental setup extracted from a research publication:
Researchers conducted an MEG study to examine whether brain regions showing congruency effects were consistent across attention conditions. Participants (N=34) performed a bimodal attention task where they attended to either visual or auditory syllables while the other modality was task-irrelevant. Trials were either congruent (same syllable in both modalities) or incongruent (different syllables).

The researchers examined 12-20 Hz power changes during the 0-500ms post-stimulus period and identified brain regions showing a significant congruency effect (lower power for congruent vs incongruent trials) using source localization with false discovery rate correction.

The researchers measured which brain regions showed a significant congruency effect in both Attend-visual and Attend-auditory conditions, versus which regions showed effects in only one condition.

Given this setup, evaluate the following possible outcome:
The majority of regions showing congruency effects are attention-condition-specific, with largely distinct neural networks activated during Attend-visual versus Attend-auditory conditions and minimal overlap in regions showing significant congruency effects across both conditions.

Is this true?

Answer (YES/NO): NO